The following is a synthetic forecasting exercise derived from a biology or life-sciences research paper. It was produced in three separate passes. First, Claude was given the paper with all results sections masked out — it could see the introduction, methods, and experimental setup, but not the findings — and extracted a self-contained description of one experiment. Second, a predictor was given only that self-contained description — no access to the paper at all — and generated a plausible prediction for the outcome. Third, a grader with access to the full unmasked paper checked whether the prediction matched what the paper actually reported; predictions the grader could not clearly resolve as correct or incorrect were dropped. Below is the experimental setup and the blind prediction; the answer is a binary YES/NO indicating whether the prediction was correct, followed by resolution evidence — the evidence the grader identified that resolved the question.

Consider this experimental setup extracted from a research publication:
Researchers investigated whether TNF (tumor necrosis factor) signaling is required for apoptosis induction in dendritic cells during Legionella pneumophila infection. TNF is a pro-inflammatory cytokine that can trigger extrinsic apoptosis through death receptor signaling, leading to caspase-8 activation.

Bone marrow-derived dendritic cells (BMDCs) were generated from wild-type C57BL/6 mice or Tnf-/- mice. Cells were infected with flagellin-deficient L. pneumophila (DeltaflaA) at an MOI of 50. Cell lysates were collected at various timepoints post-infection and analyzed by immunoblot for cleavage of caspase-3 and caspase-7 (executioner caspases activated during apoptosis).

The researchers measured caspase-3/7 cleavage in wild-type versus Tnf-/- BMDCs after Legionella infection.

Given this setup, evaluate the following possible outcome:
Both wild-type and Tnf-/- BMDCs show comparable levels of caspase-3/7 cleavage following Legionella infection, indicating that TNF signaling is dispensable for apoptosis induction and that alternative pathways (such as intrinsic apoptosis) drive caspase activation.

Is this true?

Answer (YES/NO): YES